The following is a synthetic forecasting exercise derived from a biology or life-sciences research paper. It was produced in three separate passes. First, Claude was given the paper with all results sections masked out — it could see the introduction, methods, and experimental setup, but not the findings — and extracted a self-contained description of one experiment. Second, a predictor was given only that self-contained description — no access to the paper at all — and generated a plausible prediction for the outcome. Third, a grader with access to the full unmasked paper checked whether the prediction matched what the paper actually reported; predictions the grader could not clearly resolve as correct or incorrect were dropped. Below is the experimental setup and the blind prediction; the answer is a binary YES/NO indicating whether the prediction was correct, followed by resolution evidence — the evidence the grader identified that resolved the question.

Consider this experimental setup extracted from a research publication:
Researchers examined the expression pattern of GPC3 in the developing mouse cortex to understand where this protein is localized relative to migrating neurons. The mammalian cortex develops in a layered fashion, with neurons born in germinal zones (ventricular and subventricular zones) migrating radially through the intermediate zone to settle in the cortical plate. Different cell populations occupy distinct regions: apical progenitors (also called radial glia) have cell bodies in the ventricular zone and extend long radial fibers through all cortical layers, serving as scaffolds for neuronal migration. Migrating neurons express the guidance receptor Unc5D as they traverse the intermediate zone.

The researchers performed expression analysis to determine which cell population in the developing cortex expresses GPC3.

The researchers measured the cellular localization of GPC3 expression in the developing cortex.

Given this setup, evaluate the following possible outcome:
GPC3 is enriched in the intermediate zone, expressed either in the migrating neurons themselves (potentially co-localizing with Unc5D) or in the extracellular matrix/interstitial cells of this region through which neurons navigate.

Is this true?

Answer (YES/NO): NO